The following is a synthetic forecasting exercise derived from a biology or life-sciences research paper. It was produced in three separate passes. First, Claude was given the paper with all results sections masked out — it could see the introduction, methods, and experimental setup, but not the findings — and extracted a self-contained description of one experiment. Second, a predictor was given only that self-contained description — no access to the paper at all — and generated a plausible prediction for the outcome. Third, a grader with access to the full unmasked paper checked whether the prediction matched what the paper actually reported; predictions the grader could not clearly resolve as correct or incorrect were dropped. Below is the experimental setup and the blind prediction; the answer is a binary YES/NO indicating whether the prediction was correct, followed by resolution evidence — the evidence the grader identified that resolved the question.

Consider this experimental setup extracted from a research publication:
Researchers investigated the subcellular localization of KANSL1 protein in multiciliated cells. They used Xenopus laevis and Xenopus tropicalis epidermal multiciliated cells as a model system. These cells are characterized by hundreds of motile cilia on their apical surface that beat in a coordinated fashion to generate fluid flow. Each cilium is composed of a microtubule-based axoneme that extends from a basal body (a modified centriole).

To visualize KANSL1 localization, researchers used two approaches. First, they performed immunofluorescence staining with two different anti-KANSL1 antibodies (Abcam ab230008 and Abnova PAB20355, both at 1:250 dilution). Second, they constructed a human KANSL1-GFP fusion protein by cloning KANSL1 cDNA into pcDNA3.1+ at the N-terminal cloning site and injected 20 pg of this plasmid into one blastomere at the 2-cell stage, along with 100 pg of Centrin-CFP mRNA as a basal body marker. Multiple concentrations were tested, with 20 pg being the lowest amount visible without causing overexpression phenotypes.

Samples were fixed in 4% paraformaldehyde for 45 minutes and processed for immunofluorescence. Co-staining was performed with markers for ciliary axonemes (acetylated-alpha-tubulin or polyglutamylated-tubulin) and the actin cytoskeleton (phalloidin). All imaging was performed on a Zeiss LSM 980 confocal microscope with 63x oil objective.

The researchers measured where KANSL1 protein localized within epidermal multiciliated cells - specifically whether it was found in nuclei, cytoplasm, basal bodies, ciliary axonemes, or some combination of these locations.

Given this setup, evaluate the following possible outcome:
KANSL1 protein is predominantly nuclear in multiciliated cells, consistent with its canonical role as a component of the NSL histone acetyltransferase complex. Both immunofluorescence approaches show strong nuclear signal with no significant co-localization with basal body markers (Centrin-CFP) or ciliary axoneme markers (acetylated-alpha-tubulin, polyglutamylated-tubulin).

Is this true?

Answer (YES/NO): NO